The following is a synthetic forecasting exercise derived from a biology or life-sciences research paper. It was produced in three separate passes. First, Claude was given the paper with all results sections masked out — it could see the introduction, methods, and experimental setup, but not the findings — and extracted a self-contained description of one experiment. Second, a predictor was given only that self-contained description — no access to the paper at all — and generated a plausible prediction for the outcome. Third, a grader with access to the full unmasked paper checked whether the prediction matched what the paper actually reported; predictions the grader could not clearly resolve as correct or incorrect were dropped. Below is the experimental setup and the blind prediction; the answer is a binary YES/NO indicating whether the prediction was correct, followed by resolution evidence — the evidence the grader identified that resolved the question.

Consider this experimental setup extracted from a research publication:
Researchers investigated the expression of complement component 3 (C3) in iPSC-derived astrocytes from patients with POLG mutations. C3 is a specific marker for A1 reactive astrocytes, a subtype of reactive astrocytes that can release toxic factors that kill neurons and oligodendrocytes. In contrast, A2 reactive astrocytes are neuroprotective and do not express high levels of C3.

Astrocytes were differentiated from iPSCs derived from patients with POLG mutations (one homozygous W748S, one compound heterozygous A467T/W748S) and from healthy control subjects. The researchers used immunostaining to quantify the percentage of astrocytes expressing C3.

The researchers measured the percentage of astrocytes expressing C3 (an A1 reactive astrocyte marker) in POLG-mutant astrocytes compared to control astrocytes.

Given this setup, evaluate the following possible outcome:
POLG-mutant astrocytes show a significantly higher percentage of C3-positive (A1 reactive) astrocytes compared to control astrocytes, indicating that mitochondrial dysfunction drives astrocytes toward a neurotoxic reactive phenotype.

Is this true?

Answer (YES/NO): YES